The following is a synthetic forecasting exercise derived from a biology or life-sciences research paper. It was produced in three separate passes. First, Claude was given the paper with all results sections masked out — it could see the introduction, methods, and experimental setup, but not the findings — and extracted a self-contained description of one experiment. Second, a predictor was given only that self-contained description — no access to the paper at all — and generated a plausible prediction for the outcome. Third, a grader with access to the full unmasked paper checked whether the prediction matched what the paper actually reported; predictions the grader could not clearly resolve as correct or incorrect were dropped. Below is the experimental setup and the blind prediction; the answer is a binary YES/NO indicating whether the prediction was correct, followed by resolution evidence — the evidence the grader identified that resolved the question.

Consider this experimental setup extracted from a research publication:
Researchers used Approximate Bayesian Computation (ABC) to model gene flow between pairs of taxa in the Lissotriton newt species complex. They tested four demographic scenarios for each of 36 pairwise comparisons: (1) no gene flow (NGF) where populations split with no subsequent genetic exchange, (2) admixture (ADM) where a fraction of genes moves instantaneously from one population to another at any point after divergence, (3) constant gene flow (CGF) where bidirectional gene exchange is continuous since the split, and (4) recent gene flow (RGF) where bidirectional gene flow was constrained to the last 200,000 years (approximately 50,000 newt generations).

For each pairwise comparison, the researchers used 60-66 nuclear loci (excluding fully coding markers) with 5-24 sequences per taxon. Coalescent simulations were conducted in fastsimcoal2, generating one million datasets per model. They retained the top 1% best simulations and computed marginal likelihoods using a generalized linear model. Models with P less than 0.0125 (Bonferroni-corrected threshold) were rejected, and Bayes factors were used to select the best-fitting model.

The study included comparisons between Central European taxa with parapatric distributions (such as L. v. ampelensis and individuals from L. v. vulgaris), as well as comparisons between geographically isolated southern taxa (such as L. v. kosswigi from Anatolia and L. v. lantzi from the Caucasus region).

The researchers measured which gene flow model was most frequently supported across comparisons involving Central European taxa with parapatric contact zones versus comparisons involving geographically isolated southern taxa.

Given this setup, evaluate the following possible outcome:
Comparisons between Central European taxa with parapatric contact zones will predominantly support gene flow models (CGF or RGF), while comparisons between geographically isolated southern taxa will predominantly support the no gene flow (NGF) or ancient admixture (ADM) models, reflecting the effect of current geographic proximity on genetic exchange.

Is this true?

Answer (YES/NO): NO